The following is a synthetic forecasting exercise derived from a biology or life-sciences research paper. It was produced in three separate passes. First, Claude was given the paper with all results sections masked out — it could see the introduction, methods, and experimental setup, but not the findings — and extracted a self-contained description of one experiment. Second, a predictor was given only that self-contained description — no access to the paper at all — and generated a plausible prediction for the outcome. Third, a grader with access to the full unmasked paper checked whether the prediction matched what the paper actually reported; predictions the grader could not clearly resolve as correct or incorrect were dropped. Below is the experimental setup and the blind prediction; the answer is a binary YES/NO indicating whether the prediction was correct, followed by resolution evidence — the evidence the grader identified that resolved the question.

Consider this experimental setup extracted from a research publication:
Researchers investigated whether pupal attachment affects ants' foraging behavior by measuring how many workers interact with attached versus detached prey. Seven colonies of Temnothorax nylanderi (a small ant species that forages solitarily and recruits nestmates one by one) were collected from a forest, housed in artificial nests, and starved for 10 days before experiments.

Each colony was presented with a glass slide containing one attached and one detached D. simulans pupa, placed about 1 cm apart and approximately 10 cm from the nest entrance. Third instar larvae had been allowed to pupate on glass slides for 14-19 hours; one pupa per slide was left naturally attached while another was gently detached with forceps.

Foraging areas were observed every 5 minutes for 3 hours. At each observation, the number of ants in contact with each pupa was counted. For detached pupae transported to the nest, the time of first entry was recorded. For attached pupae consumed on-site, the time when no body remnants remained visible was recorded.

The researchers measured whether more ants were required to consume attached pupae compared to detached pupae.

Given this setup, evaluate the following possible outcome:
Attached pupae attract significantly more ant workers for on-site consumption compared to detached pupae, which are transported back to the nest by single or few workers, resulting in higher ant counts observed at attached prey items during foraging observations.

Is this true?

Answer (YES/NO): YES